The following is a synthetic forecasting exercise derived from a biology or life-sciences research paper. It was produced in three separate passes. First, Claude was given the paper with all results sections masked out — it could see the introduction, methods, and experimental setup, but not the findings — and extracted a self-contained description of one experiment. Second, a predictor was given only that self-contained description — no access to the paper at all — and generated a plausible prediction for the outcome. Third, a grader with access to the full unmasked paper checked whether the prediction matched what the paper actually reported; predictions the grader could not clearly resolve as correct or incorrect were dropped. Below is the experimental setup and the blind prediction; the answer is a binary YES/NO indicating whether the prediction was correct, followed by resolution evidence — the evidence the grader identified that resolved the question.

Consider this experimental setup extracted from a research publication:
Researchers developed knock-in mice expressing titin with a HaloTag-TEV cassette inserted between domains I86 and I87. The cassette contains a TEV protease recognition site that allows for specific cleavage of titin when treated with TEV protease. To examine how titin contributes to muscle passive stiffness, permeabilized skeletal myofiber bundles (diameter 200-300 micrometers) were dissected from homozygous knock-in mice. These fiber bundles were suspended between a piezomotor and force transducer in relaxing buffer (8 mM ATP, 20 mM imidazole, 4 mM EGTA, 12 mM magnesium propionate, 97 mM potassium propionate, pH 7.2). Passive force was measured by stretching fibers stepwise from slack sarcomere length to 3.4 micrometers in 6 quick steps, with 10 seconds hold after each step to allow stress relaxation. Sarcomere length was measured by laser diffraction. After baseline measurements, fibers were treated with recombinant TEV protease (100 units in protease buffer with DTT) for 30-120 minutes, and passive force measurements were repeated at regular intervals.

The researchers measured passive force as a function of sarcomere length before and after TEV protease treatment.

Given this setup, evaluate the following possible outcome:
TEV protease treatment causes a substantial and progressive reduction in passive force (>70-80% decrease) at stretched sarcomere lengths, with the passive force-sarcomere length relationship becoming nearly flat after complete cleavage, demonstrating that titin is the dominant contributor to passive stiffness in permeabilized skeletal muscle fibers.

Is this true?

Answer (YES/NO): NO